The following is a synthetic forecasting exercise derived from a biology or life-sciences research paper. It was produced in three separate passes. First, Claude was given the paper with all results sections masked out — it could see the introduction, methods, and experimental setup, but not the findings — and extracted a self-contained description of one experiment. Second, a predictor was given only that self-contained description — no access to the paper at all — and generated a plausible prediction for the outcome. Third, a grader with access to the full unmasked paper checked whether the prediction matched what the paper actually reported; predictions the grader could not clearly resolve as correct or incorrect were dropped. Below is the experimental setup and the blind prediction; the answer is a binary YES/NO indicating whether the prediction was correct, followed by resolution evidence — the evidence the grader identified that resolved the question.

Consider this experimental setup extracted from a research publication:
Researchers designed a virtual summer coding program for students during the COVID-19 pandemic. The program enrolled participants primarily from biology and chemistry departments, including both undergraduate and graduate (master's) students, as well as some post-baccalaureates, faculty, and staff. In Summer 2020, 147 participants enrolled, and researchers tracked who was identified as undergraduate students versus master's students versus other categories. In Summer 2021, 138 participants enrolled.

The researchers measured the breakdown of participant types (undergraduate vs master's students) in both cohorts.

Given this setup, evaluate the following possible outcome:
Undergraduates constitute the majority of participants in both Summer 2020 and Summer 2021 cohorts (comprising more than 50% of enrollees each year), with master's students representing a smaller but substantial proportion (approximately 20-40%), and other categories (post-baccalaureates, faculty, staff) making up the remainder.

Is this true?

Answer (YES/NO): YES